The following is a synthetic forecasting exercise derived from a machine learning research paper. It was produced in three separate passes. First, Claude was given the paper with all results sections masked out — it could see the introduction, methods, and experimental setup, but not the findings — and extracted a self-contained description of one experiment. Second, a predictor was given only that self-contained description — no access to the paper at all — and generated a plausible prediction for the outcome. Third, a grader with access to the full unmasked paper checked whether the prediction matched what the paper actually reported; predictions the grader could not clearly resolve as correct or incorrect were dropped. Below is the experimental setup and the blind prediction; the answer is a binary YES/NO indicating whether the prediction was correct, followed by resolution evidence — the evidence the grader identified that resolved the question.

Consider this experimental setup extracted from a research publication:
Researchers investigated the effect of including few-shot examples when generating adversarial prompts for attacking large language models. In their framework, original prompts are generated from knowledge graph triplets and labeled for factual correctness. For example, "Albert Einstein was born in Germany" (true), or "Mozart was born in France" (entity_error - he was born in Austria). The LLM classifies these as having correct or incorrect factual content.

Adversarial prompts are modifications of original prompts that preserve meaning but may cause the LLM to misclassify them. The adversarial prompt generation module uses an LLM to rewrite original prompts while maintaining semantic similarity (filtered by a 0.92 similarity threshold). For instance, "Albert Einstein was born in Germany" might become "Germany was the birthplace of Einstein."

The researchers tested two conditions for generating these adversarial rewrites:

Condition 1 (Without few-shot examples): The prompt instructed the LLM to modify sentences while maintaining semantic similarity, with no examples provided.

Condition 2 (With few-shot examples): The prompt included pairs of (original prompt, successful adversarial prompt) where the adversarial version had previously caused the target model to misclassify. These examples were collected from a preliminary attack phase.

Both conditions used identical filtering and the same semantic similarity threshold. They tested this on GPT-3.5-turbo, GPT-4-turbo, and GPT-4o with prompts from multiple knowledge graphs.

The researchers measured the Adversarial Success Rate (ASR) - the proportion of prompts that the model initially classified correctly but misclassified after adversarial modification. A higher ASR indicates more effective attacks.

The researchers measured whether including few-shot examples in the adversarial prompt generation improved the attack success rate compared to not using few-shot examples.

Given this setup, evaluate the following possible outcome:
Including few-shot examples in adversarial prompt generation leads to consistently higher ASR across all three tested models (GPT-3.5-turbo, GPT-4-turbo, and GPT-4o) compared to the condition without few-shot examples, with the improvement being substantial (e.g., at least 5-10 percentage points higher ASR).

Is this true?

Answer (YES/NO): NO